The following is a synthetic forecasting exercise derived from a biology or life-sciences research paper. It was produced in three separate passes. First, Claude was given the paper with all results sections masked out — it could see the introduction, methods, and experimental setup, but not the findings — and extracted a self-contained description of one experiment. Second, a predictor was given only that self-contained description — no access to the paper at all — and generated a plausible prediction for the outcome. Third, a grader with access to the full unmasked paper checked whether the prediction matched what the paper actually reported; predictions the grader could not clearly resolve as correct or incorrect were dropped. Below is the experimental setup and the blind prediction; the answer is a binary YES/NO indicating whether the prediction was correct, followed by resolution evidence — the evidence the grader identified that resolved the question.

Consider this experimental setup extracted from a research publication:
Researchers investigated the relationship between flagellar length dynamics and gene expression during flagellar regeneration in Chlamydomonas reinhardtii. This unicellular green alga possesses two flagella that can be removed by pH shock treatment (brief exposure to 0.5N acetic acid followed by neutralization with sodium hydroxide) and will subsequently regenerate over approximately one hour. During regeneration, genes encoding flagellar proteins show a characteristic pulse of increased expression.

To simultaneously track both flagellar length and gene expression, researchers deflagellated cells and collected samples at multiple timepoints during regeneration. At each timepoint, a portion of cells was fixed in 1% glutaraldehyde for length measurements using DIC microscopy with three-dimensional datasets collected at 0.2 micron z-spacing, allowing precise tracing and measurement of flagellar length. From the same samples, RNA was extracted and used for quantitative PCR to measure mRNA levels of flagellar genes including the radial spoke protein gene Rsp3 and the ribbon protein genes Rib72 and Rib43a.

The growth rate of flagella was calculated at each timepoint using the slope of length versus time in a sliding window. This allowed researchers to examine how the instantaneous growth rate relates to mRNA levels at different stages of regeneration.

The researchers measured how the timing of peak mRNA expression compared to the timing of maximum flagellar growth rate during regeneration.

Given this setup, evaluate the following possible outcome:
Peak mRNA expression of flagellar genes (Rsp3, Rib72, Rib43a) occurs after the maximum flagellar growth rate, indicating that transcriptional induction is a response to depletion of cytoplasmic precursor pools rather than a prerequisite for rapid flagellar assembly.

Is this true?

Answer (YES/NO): NO